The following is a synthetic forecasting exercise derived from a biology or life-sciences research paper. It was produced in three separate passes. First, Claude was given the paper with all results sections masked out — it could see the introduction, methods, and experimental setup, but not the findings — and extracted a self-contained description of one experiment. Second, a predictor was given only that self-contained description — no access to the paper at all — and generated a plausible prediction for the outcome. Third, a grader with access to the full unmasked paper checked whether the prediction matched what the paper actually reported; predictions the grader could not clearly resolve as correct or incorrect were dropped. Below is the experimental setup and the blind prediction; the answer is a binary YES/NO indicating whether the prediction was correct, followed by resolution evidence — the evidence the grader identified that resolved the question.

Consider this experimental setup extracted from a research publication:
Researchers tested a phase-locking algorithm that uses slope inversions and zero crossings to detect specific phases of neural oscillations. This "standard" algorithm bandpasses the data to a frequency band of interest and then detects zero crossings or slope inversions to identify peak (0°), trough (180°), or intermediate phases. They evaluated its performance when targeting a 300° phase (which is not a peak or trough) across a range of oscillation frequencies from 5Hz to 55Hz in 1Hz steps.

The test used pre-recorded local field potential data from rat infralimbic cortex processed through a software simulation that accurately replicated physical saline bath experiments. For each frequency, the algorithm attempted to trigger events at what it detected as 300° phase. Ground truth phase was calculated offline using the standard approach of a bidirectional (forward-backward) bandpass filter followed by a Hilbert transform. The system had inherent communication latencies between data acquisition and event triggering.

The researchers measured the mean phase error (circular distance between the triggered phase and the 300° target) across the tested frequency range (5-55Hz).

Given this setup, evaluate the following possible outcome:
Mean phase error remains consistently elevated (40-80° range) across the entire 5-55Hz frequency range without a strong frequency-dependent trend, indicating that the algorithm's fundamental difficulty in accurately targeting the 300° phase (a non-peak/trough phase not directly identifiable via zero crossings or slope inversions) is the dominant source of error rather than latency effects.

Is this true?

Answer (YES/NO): NO